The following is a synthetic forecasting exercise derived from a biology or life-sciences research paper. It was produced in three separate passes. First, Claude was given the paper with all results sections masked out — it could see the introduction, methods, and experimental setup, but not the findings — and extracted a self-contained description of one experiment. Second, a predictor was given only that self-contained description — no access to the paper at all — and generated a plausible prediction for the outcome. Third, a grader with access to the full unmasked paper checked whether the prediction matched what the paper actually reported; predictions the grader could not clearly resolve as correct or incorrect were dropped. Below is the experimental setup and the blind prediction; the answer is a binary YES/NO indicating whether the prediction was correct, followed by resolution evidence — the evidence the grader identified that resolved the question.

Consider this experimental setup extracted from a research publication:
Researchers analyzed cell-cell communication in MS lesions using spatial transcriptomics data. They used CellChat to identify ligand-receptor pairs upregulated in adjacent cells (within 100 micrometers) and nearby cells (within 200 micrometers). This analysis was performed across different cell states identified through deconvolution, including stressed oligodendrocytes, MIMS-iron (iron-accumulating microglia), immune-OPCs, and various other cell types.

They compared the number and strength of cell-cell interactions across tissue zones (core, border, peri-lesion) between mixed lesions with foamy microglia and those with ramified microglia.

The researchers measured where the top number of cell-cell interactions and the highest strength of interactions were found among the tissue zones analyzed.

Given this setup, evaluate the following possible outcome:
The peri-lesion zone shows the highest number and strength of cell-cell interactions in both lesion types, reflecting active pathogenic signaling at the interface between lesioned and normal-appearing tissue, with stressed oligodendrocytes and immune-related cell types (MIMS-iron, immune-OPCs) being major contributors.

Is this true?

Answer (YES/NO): NO